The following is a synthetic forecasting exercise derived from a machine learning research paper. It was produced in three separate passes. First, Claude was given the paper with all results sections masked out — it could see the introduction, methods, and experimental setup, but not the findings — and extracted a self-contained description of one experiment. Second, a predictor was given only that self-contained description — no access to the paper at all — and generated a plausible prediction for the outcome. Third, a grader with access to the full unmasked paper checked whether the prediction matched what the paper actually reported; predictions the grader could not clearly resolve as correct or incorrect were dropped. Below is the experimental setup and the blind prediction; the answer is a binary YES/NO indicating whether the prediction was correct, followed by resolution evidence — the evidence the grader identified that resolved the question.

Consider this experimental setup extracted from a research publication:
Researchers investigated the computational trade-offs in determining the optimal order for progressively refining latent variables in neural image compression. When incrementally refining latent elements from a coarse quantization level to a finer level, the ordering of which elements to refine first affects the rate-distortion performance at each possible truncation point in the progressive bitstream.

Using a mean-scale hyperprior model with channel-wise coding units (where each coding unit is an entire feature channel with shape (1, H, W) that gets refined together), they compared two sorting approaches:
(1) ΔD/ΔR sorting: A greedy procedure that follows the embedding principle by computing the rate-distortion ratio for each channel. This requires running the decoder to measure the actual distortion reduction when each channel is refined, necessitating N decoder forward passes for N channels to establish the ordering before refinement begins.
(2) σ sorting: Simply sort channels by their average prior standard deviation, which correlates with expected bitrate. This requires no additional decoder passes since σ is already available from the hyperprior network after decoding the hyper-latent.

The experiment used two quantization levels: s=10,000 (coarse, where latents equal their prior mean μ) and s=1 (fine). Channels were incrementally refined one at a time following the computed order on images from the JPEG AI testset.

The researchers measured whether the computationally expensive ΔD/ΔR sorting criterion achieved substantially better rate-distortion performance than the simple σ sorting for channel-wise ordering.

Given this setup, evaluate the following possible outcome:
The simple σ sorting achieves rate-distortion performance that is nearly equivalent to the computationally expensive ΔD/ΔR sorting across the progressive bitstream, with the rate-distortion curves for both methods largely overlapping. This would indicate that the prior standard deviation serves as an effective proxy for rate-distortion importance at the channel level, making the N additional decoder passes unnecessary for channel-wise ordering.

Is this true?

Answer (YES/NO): YES